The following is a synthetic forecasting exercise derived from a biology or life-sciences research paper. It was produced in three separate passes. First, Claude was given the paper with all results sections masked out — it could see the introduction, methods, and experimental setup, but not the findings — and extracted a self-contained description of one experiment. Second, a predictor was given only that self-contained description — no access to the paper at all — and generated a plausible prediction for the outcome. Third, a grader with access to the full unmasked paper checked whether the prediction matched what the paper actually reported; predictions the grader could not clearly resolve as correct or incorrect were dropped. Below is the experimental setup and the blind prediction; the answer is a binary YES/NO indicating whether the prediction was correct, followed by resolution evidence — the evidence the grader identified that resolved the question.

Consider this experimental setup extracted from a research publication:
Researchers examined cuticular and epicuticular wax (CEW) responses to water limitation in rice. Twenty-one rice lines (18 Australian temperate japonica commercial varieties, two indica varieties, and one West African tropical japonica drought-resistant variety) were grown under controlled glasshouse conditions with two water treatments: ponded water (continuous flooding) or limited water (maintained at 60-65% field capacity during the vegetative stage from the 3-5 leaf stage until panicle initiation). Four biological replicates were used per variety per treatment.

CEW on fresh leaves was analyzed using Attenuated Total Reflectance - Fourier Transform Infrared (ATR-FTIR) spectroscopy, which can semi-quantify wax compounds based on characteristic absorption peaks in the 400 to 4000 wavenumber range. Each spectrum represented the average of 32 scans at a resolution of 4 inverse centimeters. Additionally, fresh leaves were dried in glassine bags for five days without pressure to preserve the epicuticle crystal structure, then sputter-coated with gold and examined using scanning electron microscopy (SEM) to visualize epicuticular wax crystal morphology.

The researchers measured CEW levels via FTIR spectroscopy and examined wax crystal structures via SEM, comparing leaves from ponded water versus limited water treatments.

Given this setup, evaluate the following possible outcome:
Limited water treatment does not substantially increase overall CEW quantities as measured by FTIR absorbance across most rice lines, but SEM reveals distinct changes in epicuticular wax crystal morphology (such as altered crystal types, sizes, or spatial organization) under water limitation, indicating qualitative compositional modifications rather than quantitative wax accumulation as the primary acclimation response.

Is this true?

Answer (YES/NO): NO